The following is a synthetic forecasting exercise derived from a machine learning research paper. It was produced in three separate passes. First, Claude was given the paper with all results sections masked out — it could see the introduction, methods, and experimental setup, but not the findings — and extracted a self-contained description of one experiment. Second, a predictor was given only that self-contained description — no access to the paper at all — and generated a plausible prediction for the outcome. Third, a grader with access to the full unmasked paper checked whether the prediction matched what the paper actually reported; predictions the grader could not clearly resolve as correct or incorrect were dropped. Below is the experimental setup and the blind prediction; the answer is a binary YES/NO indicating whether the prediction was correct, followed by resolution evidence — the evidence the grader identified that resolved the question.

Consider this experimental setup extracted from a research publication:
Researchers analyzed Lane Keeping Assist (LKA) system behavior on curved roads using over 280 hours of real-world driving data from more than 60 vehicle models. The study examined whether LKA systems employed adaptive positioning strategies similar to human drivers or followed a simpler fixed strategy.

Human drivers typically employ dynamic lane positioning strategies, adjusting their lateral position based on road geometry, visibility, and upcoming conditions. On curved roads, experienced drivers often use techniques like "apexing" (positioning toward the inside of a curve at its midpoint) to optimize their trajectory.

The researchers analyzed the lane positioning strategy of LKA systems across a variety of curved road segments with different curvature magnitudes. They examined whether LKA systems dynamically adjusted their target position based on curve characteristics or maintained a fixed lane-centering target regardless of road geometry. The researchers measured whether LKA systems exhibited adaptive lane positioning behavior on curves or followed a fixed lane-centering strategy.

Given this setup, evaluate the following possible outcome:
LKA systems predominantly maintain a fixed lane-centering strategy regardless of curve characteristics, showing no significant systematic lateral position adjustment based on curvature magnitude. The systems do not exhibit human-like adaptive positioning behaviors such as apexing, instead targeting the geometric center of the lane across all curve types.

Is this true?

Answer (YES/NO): NO